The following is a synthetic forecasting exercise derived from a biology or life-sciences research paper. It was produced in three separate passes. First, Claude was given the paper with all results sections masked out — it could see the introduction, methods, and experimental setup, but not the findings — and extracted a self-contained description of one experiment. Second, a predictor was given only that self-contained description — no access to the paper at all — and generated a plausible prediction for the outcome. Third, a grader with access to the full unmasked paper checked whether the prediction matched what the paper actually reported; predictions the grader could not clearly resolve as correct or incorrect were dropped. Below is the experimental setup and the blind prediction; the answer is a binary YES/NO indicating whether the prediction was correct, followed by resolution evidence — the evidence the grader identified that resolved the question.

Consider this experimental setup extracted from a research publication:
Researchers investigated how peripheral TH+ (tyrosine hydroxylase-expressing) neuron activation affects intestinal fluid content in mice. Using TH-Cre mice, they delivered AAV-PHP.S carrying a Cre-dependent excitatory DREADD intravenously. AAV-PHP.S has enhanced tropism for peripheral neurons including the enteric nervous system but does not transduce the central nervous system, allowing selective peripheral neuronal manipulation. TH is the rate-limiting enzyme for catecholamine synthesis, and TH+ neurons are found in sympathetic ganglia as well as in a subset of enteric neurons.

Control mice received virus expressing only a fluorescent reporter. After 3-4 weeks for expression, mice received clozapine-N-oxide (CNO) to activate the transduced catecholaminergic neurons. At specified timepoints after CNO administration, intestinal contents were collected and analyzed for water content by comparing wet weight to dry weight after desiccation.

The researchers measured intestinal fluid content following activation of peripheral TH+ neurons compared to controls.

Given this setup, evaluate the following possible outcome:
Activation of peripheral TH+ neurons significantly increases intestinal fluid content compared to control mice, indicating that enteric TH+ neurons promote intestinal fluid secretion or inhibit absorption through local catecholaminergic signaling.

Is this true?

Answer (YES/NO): NO